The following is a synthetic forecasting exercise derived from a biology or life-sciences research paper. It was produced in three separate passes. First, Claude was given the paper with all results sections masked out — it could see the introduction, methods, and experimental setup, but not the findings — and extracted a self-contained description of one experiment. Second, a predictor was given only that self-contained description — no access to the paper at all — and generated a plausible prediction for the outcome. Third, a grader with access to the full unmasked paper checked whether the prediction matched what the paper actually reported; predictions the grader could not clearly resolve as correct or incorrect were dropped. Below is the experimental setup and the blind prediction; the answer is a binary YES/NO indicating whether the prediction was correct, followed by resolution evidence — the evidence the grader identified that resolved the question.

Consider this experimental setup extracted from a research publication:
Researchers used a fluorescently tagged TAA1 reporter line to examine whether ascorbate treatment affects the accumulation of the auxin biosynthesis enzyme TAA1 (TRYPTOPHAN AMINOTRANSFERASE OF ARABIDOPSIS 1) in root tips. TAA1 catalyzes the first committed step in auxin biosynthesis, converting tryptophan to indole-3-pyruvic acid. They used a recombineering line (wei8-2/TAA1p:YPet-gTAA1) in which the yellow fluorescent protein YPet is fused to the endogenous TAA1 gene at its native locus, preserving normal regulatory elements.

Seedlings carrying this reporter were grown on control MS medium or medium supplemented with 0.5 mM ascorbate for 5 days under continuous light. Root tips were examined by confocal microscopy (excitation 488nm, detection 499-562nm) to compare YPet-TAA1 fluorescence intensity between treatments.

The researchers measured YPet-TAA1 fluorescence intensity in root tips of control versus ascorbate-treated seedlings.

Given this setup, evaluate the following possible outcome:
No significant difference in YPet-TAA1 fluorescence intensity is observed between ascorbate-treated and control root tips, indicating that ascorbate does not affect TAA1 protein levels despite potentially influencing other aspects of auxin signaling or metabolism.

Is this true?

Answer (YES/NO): NO